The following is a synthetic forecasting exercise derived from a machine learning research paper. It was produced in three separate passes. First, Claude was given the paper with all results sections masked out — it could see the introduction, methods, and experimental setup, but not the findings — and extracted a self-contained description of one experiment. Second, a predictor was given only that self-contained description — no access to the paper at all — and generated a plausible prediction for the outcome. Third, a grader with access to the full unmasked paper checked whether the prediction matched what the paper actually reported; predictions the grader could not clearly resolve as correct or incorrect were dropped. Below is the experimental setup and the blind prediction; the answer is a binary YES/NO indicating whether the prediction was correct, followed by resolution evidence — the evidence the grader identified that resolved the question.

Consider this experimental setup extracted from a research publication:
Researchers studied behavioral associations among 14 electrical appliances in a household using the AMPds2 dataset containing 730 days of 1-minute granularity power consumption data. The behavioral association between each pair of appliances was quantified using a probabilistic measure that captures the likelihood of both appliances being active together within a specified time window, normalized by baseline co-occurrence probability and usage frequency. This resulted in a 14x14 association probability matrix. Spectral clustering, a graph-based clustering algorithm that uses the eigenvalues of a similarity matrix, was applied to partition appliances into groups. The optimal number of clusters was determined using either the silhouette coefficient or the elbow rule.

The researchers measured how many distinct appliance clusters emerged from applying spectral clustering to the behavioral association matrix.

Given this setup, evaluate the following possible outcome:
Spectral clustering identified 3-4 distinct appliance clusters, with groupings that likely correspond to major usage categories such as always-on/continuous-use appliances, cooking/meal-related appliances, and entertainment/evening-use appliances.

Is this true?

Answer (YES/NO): YES